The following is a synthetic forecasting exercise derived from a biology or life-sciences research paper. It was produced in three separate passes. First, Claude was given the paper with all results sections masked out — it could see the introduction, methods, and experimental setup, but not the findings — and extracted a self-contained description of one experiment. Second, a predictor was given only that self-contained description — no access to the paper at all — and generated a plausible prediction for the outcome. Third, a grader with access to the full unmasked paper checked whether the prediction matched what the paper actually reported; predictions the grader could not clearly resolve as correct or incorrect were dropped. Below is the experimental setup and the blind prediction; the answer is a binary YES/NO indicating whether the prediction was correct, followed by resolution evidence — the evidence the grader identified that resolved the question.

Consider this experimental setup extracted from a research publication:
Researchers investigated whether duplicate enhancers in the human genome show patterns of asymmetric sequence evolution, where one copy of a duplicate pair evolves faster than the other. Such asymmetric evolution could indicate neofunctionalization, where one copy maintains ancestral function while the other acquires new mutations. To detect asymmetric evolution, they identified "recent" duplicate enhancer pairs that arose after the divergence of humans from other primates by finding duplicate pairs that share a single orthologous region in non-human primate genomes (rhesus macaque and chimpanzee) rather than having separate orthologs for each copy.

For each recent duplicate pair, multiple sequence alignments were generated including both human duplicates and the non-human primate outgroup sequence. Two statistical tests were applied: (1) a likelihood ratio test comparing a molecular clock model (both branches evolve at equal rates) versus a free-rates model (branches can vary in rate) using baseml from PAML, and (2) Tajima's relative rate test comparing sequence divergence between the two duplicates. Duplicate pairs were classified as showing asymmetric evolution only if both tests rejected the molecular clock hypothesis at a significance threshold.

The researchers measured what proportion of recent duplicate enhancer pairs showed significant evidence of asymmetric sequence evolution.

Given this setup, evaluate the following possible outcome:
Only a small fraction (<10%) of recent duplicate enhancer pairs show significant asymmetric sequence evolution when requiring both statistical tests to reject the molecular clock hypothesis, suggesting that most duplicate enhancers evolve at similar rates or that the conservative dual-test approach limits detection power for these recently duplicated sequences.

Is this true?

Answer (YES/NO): NO